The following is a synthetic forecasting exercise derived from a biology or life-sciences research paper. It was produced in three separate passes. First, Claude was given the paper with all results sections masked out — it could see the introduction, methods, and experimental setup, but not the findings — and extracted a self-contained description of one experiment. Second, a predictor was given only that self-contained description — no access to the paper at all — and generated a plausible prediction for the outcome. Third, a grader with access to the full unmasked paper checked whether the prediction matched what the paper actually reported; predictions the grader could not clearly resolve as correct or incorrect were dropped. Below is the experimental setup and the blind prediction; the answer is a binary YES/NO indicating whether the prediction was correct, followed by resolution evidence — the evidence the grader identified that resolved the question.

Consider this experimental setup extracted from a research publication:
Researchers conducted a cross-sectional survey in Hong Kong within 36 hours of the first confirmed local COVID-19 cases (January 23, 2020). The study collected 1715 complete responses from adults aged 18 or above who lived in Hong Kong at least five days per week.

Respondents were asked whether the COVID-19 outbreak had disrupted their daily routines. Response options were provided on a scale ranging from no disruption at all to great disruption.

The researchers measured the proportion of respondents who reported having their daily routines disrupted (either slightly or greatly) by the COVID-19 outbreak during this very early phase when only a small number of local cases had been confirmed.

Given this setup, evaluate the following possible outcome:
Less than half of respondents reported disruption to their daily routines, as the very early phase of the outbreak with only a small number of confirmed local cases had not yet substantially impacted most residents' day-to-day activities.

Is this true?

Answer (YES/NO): NO